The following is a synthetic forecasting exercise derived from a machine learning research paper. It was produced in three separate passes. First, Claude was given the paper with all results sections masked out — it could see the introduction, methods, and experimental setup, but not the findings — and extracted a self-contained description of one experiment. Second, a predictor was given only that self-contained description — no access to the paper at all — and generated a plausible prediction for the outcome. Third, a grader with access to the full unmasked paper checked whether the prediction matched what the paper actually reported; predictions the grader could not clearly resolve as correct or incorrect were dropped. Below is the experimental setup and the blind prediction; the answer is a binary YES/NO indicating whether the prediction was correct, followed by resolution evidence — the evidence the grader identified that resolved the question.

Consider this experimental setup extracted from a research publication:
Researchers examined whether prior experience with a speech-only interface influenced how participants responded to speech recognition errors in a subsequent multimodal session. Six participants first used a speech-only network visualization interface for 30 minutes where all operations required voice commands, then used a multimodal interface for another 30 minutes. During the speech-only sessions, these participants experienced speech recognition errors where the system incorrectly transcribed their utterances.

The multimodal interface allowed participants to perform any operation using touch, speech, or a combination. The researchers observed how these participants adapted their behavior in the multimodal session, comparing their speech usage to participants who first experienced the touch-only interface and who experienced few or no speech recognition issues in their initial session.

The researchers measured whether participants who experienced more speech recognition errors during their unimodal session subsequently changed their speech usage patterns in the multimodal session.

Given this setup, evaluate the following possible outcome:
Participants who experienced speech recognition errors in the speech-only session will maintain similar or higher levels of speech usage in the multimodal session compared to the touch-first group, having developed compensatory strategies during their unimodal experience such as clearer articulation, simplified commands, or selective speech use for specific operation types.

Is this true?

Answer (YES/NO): NO